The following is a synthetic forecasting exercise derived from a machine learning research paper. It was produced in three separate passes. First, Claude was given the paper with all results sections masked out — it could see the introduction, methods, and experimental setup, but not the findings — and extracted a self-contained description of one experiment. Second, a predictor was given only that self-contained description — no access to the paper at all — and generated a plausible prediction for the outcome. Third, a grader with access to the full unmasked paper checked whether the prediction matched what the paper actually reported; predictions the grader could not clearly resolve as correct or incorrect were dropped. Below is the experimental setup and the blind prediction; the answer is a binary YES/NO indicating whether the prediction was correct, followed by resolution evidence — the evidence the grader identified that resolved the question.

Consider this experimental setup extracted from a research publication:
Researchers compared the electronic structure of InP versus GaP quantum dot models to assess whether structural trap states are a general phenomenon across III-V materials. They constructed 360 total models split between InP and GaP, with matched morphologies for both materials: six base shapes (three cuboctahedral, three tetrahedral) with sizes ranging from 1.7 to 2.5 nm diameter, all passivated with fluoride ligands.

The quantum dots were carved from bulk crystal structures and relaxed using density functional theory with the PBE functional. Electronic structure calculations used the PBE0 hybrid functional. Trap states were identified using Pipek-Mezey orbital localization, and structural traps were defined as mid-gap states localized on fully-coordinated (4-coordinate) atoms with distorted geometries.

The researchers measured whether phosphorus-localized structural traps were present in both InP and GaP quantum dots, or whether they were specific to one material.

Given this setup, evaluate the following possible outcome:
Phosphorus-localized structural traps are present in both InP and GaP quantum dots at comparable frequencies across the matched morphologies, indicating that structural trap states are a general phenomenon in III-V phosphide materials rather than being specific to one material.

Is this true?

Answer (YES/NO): NO